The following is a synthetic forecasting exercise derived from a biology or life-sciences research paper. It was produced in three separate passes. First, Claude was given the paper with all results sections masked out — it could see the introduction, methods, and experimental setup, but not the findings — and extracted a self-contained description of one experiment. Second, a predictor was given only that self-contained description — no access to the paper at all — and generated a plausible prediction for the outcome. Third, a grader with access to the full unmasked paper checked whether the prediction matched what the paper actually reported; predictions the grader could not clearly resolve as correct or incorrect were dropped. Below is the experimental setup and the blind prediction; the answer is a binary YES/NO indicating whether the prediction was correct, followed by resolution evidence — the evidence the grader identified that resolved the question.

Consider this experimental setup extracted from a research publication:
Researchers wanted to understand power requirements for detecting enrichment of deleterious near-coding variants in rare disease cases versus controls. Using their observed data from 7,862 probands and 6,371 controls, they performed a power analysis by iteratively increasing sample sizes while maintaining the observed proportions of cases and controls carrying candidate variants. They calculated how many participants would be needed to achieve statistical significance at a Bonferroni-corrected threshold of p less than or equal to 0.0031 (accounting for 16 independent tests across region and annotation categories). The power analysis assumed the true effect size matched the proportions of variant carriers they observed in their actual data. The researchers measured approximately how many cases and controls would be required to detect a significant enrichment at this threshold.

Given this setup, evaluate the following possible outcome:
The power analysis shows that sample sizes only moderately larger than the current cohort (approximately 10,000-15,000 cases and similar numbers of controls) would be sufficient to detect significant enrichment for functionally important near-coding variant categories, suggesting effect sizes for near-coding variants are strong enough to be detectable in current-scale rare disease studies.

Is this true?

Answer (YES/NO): NO